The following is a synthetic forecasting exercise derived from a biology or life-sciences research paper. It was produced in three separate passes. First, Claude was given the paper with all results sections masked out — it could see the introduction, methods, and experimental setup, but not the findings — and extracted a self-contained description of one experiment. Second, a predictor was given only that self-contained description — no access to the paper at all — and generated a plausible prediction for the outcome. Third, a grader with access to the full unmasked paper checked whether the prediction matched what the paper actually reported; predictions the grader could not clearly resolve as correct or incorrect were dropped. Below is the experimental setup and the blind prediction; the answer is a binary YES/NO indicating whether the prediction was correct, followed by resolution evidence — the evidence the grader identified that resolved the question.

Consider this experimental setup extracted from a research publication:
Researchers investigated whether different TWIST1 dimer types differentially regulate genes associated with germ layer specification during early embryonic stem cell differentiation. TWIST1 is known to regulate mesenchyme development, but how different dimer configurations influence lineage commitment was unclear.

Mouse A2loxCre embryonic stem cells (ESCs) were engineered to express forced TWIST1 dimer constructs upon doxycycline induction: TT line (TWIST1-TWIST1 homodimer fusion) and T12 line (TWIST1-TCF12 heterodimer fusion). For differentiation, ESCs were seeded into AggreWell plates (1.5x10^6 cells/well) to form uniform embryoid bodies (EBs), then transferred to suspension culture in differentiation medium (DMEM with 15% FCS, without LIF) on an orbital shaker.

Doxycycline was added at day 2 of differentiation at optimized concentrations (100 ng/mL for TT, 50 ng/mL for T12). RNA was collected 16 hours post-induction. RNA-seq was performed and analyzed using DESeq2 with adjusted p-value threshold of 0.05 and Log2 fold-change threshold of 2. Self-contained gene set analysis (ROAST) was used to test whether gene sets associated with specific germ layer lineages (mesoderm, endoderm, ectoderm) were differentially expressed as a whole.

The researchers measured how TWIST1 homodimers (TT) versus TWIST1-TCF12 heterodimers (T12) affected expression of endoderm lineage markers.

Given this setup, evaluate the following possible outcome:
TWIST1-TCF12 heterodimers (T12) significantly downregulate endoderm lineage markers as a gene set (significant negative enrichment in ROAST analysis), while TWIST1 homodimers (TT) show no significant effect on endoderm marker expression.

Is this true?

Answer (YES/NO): NO